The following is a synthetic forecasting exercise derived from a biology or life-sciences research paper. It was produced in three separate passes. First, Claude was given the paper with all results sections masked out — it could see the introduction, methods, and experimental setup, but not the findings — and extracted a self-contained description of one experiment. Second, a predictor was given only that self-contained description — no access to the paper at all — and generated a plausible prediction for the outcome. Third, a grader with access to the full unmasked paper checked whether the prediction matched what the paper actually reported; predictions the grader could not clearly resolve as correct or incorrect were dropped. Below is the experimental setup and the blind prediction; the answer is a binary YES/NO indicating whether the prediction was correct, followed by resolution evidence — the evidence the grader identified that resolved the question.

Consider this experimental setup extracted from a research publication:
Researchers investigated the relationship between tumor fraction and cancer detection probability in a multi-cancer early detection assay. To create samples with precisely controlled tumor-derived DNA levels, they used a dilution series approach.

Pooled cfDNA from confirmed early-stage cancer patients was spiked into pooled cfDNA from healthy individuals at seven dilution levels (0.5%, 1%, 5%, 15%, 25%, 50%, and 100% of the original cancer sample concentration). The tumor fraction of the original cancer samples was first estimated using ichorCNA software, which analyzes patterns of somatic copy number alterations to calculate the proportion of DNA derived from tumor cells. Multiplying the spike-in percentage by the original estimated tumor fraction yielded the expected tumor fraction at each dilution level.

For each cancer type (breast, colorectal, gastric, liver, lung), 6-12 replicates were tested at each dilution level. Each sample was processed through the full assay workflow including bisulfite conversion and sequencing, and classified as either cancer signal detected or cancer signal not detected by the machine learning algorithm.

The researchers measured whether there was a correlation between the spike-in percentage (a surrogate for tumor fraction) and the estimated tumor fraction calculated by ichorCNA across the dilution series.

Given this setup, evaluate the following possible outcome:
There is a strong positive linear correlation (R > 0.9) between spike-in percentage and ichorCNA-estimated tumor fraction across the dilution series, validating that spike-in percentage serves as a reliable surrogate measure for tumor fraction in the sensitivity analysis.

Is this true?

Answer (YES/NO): NO